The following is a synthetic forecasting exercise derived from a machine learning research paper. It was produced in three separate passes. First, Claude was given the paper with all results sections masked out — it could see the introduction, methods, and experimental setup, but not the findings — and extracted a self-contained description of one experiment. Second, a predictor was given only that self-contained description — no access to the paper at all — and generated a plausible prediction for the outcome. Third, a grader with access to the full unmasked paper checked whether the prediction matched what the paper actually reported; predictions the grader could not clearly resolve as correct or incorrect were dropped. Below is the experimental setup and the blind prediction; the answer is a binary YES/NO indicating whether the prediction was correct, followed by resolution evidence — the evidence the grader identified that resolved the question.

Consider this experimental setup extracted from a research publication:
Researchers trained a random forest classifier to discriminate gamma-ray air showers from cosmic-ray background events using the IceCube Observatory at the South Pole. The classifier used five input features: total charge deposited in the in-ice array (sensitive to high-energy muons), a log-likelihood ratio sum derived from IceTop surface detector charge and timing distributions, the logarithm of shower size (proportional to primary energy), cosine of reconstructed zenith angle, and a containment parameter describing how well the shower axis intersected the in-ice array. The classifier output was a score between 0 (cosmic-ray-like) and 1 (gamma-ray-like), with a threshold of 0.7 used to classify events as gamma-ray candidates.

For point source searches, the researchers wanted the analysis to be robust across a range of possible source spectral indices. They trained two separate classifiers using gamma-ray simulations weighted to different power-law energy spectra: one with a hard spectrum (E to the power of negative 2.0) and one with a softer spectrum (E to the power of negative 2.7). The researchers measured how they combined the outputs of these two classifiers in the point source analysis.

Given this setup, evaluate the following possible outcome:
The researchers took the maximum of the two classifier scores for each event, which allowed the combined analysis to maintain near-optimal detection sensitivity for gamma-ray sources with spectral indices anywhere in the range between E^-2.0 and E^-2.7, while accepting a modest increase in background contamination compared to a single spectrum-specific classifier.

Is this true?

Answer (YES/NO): NO